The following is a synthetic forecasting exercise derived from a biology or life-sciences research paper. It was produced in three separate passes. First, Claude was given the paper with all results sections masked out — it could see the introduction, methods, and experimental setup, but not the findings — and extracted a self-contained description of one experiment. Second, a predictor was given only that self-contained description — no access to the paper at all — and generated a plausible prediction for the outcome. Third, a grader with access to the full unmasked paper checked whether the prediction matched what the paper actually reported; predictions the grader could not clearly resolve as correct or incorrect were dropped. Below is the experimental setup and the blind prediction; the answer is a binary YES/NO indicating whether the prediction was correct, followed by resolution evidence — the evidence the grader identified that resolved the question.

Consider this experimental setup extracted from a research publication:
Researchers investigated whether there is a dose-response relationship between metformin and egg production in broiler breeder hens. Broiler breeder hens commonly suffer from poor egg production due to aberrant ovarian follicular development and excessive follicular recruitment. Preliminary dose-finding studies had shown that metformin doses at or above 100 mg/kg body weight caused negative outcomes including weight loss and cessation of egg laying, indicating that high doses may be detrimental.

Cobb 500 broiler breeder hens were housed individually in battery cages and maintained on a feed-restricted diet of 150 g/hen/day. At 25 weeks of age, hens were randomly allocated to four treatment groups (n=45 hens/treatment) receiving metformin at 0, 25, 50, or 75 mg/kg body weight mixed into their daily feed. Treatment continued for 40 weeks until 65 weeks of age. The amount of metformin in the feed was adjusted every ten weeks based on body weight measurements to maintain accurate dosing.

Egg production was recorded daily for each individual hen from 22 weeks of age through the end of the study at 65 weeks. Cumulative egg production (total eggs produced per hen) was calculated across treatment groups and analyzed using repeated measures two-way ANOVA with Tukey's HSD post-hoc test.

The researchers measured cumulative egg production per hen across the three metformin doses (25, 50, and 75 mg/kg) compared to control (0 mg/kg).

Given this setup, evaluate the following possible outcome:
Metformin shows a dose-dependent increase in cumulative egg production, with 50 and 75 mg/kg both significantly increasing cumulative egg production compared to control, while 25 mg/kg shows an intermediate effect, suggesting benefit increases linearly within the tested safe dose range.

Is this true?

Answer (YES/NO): NO